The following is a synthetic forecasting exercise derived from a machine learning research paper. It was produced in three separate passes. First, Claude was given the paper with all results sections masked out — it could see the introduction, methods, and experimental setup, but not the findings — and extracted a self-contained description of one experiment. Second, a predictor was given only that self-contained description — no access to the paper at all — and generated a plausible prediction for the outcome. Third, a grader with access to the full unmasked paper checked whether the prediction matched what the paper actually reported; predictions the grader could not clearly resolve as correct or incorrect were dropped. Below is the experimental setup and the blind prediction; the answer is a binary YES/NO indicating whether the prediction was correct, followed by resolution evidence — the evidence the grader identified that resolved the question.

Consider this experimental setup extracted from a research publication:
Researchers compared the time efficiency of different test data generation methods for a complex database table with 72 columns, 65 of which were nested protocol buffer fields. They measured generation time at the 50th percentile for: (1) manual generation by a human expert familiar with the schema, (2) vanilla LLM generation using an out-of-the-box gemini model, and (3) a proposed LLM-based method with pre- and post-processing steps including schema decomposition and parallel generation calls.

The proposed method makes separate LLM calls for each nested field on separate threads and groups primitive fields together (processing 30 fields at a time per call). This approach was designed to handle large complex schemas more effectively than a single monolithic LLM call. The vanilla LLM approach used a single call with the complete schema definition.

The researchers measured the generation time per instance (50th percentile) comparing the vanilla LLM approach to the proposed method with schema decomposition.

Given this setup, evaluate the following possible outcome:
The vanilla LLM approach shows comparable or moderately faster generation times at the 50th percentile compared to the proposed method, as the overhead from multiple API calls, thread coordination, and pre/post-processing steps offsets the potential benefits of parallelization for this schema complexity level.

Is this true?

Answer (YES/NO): YES